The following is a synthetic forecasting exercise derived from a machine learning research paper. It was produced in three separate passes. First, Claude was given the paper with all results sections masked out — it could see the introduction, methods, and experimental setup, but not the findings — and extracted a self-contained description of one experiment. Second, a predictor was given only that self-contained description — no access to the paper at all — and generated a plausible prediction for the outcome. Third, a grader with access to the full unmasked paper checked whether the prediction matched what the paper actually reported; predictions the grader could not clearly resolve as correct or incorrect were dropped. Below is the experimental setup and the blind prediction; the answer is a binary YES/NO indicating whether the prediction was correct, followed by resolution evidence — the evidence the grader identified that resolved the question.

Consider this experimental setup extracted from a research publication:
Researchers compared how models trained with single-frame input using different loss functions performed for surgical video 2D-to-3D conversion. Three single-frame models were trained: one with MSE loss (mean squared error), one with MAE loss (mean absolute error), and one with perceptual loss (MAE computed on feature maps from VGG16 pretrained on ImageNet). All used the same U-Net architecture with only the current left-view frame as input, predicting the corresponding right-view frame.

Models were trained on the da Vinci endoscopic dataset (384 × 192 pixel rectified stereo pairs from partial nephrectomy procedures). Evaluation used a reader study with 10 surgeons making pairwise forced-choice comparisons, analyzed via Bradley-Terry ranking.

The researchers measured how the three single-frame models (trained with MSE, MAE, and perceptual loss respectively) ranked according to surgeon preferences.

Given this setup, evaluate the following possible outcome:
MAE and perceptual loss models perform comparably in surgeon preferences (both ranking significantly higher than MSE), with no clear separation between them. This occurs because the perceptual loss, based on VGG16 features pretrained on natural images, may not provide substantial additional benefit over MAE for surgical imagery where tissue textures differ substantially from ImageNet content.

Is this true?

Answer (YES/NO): NO